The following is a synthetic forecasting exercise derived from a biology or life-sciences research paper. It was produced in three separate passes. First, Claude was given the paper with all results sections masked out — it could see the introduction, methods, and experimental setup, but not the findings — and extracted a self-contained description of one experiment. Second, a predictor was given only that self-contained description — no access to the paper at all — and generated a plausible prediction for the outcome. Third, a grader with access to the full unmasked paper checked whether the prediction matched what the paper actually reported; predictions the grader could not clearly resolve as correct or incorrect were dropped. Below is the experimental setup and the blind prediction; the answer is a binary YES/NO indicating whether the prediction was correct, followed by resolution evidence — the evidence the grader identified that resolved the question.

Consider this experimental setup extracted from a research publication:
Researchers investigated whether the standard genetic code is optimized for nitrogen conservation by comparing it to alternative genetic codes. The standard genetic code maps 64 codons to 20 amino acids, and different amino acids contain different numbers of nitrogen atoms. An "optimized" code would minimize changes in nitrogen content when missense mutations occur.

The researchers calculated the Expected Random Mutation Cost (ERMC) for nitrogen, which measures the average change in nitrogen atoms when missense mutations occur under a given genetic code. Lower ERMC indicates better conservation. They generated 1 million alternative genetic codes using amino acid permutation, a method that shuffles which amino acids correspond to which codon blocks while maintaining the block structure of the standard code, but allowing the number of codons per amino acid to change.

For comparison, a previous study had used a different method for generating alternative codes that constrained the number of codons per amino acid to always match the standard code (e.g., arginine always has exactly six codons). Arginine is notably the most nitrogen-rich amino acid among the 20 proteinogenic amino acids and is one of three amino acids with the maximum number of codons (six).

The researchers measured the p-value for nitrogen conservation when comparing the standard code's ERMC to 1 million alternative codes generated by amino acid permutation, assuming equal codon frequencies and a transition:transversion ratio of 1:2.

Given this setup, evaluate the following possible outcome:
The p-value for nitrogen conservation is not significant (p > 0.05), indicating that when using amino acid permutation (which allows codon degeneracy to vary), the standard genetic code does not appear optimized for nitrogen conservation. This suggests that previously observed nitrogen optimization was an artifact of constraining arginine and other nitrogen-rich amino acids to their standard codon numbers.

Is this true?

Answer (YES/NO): YES